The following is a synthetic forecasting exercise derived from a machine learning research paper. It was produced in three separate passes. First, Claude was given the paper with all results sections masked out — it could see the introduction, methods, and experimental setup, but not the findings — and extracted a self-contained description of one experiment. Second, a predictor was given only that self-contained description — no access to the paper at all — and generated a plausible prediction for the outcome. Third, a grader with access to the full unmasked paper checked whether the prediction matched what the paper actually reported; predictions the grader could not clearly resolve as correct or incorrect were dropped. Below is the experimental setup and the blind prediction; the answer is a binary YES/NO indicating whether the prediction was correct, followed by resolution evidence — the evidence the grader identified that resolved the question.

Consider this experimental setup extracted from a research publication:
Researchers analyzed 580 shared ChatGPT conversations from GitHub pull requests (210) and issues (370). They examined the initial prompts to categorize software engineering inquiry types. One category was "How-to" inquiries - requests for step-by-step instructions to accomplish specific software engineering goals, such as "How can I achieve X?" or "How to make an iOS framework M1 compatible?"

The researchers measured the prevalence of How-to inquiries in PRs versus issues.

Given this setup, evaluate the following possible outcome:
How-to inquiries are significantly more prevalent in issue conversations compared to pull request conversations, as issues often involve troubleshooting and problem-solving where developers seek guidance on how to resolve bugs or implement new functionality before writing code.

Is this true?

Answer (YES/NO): YES